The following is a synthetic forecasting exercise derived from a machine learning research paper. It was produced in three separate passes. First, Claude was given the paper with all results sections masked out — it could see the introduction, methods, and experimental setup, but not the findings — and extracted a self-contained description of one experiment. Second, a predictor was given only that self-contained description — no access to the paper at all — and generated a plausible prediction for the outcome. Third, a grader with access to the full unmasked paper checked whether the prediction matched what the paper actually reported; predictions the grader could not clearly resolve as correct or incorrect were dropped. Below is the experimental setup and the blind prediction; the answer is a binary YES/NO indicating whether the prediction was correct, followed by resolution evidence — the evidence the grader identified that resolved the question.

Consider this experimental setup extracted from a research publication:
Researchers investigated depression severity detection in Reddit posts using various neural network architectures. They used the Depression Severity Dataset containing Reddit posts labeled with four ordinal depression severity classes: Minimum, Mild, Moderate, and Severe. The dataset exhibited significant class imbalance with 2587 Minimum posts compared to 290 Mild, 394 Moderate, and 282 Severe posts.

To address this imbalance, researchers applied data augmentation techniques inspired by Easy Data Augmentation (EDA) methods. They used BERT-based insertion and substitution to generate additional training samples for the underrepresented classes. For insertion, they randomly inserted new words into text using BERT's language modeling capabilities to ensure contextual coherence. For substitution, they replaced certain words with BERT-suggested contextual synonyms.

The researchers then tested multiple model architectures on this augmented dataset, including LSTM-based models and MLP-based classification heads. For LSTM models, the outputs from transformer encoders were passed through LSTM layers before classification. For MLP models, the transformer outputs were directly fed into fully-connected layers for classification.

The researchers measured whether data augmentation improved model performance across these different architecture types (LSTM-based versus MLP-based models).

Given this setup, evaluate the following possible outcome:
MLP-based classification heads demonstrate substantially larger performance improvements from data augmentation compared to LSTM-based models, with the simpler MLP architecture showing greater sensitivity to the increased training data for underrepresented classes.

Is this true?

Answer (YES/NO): NO